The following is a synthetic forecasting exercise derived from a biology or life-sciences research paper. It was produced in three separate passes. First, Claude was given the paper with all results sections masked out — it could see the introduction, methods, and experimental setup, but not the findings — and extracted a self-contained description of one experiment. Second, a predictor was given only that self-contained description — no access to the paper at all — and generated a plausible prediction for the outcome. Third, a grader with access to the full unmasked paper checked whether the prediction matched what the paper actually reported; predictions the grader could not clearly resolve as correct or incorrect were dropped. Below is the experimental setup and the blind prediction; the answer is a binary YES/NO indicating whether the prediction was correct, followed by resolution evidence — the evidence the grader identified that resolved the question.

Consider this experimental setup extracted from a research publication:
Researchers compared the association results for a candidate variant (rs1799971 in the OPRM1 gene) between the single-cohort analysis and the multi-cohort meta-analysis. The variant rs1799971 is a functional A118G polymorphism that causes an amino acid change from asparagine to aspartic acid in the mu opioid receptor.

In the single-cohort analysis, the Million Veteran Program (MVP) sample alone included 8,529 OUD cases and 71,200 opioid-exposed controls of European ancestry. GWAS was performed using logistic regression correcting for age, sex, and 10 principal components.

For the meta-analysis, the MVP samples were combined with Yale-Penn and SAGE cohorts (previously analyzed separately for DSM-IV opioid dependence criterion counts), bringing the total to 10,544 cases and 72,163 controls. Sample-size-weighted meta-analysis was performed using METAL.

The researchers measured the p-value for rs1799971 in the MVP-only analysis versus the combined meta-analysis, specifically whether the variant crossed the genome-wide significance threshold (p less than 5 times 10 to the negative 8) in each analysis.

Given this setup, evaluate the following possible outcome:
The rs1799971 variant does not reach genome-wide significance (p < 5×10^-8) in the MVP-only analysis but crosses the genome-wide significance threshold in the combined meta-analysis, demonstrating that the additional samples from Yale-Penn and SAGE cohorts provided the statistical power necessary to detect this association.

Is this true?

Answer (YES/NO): YES